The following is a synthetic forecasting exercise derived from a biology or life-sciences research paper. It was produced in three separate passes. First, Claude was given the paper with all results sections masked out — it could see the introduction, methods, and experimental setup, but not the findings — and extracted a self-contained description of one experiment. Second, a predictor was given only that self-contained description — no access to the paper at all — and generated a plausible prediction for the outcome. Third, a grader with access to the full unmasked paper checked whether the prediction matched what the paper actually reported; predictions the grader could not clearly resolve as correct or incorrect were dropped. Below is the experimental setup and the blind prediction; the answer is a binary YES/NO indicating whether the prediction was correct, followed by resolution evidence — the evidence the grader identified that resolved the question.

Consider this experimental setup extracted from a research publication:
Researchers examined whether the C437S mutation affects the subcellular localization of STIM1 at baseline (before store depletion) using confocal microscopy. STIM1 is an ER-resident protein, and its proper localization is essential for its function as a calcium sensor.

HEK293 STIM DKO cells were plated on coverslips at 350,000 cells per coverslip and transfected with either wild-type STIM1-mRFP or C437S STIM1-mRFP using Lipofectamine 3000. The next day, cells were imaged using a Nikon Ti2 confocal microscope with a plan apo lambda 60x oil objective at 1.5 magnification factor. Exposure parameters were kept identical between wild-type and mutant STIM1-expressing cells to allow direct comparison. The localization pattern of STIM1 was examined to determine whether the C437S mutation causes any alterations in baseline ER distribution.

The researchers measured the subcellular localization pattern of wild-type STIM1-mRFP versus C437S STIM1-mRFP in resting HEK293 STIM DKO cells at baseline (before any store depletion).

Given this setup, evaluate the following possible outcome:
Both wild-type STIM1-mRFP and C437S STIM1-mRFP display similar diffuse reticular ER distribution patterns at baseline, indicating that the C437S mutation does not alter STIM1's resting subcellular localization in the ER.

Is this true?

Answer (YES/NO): YES